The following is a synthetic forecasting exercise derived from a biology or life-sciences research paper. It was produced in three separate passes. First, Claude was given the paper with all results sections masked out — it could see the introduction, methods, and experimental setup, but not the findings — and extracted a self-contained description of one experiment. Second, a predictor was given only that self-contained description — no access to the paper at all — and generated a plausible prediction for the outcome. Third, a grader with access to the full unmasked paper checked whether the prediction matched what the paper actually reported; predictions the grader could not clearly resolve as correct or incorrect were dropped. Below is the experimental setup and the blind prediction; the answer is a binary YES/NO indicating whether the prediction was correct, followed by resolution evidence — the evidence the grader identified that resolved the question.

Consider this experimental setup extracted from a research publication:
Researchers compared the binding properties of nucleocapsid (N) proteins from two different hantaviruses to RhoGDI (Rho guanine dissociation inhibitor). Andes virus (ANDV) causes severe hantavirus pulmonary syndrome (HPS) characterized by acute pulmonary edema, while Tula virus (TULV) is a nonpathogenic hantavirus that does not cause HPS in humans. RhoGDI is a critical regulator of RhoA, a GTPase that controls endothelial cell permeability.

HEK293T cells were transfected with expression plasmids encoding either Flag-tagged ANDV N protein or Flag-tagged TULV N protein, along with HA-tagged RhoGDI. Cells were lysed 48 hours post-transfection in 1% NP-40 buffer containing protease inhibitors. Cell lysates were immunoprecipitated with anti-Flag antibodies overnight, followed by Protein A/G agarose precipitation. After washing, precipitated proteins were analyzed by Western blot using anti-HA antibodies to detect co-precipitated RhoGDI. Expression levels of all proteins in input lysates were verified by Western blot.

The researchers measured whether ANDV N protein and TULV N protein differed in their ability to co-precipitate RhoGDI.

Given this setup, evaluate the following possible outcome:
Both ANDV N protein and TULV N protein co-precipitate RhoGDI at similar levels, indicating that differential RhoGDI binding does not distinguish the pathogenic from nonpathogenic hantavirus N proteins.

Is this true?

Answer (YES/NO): NO